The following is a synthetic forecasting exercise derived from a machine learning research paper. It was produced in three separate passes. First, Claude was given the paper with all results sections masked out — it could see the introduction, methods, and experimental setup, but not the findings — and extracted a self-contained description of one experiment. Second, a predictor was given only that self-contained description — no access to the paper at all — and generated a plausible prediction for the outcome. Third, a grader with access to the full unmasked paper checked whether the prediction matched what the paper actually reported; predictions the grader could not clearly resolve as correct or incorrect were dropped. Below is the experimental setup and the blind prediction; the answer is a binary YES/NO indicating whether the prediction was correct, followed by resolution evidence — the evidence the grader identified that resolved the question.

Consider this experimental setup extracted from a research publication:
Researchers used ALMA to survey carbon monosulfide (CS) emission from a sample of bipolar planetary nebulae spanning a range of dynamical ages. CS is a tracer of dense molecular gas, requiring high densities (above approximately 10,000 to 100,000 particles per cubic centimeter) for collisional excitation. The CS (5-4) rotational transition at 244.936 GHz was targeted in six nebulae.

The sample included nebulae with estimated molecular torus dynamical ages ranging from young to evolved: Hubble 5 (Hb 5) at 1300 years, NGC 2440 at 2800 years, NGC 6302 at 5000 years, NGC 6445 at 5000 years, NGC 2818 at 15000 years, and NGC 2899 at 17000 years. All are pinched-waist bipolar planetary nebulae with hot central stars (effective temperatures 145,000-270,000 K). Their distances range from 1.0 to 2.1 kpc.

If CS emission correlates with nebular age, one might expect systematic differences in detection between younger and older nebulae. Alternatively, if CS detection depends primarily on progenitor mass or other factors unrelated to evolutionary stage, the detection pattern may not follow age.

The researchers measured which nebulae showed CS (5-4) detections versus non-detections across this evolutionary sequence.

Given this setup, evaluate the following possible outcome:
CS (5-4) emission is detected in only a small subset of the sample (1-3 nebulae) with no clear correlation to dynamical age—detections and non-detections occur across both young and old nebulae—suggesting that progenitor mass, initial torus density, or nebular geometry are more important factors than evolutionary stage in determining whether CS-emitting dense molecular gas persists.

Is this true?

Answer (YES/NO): YES